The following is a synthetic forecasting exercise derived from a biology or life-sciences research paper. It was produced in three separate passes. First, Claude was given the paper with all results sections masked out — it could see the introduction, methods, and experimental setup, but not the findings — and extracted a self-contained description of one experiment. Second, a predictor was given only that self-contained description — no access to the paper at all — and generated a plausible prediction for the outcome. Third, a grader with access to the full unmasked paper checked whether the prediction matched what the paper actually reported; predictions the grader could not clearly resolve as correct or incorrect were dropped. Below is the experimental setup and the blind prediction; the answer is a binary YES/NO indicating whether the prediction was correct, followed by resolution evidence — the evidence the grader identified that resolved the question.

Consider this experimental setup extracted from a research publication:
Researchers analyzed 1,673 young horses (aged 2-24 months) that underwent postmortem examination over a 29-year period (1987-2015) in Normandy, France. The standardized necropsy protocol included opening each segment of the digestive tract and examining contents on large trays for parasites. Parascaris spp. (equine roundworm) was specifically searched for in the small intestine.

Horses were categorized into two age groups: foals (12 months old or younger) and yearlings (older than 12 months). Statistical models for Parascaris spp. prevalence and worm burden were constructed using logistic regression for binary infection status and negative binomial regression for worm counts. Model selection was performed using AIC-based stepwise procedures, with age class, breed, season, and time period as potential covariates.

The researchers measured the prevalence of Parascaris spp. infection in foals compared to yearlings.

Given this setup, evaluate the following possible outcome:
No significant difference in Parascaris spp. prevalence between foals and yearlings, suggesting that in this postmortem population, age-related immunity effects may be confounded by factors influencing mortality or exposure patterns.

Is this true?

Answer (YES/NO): NO